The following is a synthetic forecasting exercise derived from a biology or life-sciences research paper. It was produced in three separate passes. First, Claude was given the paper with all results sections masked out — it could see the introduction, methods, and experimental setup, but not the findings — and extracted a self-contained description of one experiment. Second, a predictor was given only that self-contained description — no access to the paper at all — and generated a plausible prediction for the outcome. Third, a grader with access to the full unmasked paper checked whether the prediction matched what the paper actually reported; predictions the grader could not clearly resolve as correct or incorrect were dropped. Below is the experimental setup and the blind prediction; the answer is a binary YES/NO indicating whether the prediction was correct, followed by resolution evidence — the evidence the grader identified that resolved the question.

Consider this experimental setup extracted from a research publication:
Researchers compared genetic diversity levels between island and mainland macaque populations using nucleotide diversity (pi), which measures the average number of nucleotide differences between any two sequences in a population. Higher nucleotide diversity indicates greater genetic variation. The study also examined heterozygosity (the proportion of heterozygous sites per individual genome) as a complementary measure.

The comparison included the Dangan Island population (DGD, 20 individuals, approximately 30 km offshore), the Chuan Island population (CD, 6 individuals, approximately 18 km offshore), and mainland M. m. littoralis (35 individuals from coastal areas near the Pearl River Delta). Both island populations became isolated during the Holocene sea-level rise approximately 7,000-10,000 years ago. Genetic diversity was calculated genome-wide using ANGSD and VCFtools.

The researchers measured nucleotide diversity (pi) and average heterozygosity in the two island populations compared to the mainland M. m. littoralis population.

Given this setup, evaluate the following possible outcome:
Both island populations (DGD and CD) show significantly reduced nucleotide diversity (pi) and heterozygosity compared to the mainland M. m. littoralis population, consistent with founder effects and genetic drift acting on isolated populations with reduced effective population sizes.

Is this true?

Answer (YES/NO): YES